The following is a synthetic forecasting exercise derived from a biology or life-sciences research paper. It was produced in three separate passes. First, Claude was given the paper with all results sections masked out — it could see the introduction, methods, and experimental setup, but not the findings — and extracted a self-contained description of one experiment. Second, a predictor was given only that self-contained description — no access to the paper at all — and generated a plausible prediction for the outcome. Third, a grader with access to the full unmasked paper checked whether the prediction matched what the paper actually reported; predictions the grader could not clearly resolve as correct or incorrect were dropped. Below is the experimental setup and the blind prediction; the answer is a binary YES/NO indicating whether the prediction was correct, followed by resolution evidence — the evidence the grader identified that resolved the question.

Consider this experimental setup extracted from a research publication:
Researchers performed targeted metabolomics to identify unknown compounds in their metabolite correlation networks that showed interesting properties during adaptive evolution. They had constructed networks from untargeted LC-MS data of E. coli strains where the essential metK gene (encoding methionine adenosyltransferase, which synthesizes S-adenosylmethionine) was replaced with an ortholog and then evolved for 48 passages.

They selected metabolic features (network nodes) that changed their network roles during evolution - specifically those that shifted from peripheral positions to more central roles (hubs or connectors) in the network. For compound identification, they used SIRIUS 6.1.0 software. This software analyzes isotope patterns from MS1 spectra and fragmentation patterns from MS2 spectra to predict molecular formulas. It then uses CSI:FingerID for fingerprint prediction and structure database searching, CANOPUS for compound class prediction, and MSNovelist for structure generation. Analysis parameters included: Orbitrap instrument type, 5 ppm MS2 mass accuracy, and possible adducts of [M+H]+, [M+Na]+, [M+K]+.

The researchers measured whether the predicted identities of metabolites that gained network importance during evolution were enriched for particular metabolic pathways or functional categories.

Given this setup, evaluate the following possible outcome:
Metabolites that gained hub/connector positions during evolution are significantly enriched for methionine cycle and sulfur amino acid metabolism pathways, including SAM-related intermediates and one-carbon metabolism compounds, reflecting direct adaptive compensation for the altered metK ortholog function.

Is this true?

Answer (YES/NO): NO